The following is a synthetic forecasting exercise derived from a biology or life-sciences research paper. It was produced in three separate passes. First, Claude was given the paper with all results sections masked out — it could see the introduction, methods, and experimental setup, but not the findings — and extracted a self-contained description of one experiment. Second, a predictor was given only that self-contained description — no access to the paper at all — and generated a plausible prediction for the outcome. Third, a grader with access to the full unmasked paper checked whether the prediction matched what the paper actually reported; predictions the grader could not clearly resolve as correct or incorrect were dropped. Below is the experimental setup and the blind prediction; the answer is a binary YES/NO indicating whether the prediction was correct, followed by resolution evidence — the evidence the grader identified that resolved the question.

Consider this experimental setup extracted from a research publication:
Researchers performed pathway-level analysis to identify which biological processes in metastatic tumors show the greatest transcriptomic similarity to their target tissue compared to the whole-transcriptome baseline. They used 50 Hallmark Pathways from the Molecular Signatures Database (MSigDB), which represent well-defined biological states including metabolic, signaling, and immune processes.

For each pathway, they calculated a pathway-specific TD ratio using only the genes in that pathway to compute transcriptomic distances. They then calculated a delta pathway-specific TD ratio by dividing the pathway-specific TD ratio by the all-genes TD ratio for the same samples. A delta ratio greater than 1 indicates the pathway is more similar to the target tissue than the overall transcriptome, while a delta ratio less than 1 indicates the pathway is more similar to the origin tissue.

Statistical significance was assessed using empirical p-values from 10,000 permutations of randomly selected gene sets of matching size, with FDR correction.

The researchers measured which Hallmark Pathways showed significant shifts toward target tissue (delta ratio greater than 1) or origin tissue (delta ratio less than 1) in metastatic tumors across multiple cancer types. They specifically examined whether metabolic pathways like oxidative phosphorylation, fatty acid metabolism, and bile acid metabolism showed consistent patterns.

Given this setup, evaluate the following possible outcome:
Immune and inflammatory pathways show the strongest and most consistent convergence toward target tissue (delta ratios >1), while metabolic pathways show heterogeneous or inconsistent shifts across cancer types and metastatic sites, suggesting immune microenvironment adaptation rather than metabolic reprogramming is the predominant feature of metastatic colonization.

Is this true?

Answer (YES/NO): NO